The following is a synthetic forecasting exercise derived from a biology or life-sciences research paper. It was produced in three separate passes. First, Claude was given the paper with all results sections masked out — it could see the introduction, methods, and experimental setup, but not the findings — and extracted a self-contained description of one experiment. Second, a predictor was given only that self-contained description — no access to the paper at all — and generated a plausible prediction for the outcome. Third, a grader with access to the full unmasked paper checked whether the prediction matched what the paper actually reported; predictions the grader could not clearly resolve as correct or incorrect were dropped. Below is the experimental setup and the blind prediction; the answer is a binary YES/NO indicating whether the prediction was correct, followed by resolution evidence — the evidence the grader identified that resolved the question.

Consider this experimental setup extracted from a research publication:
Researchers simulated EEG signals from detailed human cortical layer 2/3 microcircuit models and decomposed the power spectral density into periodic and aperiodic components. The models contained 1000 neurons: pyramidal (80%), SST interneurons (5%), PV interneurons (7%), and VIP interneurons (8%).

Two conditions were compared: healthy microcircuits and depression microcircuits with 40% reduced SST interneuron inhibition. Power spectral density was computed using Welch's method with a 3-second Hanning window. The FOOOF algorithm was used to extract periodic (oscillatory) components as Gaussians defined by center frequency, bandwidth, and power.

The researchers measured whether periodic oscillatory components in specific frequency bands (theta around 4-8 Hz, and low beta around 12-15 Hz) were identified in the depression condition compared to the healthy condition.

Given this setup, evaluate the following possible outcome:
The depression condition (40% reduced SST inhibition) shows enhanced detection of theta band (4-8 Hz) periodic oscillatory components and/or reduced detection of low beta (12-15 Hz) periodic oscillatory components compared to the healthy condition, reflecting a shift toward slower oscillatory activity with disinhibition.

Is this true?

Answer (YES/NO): NO